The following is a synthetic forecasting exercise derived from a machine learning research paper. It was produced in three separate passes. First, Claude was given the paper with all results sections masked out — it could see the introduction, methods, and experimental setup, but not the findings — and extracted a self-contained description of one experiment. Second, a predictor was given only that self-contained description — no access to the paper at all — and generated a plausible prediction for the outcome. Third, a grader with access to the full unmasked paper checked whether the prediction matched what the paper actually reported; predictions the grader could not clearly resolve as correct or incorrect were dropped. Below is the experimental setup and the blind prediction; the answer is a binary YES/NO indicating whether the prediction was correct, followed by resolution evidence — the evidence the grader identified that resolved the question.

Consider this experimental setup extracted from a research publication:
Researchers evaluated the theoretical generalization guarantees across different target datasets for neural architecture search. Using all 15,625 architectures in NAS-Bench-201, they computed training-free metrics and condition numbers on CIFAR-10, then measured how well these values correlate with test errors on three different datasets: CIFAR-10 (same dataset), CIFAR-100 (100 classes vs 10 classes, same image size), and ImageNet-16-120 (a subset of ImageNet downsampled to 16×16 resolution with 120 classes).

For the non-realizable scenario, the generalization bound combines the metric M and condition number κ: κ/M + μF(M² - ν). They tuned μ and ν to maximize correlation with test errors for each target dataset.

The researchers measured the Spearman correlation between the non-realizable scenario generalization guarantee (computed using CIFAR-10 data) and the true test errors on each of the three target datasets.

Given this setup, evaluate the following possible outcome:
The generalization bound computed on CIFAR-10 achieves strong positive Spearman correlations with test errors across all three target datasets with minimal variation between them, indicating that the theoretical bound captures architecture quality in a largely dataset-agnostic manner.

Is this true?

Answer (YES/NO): NO